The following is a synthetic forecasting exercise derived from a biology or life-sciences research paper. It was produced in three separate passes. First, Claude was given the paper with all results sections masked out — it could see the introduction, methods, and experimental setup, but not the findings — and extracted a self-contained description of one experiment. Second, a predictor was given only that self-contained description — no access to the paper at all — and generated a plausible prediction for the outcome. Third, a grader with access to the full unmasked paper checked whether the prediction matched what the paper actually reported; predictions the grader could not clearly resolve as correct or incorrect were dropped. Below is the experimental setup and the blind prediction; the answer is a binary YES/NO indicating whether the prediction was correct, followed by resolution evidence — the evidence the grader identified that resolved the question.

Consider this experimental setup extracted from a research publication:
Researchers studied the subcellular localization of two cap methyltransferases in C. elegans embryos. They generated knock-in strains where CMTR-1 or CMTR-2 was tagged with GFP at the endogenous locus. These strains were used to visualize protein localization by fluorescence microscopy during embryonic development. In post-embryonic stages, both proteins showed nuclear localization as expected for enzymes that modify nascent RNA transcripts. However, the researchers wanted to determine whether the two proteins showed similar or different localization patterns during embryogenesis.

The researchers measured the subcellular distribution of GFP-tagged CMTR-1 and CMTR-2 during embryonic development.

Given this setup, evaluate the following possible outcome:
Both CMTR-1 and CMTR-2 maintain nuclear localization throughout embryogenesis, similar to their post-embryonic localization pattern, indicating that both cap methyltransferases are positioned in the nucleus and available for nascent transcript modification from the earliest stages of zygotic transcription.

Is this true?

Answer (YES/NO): NO